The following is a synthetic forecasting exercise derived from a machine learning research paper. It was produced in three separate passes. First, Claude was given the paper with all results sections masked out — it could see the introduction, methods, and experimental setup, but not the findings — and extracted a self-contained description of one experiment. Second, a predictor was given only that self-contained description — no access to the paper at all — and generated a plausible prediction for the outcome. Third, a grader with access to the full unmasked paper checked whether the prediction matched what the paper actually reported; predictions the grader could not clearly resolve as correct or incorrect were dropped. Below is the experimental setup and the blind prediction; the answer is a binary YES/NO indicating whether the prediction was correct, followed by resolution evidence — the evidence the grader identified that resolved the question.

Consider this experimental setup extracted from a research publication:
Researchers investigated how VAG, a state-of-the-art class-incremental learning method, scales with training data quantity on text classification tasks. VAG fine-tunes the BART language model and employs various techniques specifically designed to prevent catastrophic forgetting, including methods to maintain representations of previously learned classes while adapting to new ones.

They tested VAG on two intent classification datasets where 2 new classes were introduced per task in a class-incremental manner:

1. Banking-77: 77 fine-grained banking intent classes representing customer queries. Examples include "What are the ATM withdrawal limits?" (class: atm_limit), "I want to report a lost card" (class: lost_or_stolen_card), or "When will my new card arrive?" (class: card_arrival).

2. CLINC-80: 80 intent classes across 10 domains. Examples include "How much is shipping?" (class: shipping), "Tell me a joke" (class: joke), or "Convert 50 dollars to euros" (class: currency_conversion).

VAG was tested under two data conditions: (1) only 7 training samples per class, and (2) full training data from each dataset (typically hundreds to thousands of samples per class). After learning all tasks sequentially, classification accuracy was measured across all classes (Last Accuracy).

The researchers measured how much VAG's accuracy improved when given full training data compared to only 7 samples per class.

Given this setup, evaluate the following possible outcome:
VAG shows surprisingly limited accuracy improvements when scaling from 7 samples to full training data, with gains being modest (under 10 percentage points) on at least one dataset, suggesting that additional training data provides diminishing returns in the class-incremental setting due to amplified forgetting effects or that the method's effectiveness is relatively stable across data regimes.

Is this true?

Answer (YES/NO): NO